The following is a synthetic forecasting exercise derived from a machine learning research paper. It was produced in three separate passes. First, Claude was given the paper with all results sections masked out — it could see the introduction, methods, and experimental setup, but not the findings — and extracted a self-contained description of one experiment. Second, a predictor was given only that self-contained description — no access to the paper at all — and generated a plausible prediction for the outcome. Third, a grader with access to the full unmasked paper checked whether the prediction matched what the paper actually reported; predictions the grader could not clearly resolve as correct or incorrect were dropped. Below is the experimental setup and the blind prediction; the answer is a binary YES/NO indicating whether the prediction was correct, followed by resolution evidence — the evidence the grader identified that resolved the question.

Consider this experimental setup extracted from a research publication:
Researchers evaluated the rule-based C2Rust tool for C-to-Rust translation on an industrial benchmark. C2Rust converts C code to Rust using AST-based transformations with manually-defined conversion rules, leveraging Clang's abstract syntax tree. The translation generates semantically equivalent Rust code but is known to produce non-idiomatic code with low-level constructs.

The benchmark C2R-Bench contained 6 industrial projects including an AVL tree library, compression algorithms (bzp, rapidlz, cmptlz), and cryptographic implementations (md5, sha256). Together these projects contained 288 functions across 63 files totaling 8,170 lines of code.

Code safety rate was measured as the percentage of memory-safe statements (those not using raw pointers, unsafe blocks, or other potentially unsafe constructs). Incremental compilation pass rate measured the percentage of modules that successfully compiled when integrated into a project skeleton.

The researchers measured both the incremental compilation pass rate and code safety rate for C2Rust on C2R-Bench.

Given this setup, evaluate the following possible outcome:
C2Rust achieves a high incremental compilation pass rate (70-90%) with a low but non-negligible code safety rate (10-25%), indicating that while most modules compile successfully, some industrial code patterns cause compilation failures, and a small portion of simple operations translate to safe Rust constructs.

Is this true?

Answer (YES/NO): NO